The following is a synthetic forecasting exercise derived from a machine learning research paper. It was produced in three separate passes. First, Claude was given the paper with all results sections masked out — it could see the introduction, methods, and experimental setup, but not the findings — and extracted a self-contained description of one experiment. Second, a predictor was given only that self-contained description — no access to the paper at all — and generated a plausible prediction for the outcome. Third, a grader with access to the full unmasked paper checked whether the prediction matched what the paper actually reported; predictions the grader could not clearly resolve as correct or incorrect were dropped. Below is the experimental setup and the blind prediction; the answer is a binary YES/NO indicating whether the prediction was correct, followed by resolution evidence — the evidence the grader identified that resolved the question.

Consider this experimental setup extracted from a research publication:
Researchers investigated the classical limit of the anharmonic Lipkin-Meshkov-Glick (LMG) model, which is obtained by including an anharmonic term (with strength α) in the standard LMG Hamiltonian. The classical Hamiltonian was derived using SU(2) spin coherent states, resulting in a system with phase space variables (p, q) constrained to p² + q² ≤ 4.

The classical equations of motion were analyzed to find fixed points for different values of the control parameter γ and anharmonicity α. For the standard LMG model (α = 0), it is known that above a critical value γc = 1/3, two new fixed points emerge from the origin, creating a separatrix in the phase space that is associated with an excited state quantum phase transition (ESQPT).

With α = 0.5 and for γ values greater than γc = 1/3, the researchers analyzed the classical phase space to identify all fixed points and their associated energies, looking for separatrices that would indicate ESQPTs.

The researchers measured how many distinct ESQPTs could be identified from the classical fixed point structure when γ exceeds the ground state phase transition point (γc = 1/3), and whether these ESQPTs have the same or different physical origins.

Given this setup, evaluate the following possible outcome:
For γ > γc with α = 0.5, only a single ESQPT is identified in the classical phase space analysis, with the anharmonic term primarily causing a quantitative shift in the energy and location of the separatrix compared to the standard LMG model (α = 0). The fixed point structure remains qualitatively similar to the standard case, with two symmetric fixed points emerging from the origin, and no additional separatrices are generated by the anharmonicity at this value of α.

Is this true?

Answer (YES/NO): NO